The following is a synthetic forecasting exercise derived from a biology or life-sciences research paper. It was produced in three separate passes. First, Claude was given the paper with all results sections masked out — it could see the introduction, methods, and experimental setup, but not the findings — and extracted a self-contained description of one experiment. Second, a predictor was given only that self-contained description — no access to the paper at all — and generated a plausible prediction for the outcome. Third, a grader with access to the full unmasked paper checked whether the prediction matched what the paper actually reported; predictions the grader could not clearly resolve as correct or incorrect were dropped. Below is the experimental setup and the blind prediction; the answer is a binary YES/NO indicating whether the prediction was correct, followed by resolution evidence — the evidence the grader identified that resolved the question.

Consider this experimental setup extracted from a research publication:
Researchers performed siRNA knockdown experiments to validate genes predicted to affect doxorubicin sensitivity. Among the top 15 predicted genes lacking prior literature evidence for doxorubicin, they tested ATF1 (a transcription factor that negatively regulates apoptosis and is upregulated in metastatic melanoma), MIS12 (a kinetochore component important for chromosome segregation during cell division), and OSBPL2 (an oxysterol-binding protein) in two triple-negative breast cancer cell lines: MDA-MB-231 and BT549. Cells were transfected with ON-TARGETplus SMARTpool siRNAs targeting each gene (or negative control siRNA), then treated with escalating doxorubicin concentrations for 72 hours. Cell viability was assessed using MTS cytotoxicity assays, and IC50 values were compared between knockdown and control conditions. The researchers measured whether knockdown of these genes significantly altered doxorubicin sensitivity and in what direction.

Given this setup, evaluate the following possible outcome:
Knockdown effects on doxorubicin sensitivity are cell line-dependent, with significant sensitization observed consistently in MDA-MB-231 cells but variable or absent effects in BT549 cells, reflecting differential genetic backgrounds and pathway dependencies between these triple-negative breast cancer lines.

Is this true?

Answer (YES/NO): NO